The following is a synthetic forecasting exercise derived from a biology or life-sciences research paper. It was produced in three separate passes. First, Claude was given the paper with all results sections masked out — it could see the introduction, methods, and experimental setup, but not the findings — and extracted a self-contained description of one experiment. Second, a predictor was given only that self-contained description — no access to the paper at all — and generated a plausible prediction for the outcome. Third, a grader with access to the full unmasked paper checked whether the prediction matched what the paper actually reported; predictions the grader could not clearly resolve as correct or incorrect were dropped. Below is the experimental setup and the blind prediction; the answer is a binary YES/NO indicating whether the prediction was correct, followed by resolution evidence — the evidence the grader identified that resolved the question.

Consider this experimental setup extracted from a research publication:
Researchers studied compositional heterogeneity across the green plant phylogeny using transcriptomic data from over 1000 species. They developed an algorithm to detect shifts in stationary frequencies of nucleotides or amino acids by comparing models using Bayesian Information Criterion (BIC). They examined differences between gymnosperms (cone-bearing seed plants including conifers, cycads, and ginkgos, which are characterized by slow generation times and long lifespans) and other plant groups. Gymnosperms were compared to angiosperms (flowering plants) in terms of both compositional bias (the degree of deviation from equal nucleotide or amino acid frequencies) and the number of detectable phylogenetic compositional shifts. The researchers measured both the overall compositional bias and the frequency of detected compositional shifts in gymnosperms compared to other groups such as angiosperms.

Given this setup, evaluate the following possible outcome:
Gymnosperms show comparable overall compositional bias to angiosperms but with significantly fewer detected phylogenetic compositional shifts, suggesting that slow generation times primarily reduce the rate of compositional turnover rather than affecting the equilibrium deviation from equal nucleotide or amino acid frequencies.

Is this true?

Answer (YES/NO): NO